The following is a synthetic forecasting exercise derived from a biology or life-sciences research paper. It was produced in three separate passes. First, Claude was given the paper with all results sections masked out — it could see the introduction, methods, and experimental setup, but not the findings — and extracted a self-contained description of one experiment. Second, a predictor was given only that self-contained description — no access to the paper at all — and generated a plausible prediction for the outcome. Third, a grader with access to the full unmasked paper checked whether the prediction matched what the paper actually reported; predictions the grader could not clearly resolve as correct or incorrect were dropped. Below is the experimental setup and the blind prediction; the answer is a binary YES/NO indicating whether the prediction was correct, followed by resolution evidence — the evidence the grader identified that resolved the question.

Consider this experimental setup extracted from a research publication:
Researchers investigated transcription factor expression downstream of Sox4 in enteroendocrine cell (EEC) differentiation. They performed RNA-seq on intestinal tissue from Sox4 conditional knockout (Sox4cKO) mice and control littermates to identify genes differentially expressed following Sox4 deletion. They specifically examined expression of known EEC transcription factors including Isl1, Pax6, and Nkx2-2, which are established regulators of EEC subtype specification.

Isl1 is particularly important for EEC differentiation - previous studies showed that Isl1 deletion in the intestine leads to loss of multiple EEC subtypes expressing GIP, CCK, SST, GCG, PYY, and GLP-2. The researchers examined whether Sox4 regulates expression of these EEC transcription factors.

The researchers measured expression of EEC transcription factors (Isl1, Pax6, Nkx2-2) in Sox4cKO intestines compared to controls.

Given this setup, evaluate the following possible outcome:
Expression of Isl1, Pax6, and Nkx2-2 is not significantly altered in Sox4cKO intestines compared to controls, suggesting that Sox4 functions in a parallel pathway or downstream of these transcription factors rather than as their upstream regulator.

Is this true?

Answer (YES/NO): NO